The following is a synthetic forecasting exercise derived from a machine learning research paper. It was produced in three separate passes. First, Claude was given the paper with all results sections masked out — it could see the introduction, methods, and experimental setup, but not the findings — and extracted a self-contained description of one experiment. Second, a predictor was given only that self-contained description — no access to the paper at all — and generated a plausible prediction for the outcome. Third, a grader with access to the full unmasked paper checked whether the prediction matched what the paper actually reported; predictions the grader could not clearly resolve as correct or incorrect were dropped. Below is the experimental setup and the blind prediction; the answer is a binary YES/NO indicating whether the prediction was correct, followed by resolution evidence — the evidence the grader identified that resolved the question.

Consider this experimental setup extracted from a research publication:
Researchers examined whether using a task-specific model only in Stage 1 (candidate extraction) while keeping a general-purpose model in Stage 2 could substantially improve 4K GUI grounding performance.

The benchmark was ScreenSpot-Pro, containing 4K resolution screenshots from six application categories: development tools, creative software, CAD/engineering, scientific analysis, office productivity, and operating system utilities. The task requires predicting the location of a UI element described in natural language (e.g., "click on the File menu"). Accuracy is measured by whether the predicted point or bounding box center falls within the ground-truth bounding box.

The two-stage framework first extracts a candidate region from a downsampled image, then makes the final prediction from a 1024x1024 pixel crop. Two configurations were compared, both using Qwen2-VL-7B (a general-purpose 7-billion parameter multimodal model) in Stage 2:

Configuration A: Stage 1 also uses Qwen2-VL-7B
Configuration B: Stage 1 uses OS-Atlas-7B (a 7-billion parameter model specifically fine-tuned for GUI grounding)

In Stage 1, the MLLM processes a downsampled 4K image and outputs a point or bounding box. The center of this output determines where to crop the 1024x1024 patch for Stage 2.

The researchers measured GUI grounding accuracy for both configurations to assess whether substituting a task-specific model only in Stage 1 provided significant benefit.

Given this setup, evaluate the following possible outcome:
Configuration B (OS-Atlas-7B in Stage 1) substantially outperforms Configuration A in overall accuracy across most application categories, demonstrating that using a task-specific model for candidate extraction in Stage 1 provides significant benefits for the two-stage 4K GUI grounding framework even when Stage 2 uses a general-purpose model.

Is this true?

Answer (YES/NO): YES